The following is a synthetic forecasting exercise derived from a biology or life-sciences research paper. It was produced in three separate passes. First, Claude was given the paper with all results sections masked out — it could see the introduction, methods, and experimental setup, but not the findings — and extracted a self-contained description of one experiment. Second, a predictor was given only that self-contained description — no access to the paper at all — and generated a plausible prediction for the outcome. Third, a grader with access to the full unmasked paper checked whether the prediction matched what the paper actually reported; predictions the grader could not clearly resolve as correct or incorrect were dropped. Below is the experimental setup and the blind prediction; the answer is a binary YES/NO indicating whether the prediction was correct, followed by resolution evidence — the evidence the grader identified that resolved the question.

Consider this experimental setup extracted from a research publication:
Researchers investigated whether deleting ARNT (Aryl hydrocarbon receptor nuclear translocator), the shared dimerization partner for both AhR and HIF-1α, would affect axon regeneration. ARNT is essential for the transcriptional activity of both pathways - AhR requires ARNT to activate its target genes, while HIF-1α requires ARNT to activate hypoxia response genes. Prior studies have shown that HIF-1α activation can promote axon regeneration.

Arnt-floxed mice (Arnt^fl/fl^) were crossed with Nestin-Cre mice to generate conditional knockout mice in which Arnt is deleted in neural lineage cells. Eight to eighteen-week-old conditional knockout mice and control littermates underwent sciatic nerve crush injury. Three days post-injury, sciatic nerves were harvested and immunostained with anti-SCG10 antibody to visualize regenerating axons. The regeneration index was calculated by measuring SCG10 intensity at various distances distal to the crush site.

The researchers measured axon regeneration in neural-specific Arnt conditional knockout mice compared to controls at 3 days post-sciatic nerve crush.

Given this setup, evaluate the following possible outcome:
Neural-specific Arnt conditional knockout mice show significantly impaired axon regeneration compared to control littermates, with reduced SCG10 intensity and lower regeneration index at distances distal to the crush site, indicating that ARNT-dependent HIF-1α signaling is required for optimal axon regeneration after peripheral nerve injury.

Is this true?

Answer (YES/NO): NO